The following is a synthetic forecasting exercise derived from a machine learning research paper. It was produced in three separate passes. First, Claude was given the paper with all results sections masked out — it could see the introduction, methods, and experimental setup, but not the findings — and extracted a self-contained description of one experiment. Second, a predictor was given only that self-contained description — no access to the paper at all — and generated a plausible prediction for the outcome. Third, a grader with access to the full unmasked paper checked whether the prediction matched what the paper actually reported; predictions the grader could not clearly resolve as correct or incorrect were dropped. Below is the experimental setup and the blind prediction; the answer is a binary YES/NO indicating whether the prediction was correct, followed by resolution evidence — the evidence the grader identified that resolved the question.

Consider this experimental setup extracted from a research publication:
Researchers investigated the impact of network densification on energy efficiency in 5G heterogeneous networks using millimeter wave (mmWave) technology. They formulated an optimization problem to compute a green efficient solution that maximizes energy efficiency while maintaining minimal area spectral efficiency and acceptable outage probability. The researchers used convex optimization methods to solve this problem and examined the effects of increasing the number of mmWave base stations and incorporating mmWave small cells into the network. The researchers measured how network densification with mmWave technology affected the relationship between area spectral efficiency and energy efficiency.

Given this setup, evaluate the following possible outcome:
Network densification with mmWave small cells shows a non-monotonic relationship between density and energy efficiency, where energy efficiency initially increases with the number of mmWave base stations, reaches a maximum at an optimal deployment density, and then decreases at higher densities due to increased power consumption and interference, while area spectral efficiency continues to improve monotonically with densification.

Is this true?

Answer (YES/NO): NO